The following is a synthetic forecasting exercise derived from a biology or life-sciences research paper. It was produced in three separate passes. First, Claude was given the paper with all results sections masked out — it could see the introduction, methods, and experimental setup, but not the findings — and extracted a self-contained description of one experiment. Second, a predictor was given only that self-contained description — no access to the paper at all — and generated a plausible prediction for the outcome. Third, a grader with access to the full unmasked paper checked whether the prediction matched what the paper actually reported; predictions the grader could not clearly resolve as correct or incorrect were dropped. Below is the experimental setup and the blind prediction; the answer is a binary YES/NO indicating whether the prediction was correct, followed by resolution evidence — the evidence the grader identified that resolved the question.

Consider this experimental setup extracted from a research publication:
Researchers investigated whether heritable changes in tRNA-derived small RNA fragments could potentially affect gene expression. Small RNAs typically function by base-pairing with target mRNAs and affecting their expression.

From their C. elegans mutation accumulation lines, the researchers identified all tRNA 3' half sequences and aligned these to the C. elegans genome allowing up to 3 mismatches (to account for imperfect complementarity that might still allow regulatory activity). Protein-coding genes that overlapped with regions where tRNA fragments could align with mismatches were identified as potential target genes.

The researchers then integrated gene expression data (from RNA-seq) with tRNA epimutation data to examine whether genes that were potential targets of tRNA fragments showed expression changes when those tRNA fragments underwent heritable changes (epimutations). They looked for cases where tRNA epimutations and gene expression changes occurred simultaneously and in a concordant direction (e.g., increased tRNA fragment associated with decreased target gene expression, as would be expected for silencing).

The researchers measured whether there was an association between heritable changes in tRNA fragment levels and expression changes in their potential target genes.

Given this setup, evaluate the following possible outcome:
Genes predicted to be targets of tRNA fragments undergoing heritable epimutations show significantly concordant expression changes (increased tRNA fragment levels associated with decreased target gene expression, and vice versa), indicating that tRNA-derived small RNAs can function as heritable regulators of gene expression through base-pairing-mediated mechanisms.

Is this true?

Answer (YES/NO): NO